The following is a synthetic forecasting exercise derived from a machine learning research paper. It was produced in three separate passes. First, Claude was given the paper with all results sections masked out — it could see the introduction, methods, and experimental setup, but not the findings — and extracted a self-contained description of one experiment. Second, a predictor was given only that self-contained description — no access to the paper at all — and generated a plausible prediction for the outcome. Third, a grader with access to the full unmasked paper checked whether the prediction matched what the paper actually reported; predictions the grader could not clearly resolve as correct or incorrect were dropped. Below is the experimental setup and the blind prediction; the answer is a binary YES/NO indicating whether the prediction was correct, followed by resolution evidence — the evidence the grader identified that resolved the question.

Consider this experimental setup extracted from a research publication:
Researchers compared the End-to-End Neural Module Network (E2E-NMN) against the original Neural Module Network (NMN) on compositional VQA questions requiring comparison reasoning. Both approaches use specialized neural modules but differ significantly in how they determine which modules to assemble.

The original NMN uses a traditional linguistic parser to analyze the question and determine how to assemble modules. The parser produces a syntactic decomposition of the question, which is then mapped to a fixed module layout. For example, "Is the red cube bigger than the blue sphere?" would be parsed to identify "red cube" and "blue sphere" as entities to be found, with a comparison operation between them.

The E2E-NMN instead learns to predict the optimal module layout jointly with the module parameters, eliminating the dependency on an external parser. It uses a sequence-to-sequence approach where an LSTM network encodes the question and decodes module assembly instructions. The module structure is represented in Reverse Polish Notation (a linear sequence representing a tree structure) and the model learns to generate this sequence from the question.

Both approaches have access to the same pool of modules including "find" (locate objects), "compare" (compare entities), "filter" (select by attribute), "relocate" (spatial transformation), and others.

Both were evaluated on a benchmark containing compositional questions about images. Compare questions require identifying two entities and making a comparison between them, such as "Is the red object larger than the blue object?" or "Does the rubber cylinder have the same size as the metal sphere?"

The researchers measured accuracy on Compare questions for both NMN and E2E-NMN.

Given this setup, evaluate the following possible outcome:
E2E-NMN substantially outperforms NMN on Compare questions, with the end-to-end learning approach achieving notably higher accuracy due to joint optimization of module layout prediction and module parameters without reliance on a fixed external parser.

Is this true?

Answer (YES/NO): YES